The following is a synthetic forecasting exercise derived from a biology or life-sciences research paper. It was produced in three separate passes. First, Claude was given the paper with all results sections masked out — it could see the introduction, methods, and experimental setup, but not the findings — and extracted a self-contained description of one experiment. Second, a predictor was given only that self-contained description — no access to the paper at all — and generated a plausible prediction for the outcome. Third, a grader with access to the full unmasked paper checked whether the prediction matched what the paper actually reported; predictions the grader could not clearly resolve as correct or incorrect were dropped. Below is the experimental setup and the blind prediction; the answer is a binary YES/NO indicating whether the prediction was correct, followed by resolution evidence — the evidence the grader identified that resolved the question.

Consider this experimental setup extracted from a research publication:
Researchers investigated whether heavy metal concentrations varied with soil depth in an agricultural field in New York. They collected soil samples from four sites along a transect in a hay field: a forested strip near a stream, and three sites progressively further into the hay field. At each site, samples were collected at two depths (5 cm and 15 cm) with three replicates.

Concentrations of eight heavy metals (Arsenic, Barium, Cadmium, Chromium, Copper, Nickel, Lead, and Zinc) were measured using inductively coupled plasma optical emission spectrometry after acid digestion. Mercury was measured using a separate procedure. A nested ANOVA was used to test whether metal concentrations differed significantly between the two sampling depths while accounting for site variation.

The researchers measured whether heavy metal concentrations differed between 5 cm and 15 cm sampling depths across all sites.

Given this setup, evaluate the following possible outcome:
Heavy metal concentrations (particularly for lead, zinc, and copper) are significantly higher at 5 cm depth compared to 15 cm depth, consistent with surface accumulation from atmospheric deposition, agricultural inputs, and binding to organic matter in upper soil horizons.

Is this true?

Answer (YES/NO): NO